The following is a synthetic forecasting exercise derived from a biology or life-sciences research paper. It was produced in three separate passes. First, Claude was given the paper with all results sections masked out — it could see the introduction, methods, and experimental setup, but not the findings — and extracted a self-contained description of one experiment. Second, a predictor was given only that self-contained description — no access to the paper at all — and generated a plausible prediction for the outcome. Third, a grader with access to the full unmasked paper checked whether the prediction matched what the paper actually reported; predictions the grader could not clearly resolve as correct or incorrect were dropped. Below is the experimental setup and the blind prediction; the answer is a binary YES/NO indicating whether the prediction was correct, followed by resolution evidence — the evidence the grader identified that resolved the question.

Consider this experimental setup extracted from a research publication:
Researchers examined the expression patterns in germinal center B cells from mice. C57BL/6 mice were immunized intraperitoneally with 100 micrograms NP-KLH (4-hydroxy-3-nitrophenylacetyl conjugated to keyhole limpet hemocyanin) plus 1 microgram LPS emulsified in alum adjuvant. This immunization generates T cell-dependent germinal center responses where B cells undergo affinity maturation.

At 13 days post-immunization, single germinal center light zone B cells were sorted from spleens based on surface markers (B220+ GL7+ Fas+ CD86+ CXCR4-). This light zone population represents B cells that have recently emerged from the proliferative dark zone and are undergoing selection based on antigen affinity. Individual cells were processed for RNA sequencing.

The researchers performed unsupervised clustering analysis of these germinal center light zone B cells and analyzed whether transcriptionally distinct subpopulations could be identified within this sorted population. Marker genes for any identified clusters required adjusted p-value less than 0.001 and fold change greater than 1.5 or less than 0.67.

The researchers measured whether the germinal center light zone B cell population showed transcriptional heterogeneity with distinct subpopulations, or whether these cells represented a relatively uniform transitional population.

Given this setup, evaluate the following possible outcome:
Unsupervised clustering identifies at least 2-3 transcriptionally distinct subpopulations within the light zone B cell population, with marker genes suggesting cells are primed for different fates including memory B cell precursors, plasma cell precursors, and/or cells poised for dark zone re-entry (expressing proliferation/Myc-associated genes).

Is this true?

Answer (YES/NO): YES